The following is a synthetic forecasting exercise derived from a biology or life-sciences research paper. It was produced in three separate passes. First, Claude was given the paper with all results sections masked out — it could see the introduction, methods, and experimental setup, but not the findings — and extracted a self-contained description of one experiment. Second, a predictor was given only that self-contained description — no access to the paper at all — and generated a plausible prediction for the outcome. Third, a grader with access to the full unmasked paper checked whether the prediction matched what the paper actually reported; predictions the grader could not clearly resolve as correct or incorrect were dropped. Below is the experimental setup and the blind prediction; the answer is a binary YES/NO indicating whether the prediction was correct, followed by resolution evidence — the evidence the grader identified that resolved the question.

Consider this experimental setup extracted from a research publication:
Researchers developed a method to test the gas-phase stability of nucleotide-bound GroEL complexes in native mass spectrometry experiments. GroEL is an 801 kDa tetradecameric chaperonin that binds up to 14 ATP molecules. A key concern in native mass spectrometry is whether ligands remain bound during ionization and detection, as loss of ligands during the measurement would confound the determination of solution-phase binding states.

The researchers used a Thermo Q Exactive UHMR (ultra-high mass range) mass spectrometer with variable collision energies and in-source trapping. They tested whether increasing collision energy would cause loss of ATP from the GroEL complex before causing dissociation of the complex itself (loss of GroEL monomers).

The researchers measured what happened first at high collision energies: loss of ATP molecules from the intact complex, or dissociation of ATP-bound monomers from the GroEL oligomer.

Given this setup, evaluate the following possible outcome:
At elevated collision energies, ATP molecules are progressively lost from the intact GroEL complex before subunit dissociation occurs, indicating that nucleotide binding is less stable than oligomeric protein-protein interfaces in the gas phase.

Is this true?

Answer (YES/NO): NO